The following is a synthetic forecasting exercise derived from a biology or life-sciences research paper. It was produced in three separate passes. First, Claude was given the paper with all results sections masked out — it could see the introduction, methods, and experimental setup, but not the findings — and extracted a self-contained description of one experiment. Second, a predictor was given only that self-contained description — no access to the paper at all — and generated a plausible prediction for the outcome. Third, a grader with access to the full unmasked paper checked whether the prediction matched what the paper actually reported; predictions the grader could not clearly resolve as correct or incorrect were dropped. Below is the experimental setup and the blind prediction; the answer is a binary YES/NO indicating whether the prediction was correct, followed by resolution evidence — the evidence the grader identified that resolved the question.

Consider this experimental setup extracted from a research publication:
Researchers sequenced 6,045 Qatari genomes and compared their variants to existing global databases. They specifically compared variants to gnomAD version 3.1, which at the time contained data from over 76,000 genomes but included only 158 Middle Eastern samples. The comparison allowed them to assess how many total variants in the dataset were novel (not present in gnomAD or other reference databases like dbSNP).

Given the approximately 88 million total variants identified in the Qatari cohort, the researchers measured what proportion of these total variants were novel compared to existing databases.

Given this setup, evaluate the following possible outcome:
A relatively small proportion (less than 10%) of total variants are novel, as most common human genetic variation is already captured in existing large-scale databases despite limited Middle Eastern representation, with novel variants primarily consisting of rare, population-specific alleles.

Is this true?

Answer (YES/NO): NO